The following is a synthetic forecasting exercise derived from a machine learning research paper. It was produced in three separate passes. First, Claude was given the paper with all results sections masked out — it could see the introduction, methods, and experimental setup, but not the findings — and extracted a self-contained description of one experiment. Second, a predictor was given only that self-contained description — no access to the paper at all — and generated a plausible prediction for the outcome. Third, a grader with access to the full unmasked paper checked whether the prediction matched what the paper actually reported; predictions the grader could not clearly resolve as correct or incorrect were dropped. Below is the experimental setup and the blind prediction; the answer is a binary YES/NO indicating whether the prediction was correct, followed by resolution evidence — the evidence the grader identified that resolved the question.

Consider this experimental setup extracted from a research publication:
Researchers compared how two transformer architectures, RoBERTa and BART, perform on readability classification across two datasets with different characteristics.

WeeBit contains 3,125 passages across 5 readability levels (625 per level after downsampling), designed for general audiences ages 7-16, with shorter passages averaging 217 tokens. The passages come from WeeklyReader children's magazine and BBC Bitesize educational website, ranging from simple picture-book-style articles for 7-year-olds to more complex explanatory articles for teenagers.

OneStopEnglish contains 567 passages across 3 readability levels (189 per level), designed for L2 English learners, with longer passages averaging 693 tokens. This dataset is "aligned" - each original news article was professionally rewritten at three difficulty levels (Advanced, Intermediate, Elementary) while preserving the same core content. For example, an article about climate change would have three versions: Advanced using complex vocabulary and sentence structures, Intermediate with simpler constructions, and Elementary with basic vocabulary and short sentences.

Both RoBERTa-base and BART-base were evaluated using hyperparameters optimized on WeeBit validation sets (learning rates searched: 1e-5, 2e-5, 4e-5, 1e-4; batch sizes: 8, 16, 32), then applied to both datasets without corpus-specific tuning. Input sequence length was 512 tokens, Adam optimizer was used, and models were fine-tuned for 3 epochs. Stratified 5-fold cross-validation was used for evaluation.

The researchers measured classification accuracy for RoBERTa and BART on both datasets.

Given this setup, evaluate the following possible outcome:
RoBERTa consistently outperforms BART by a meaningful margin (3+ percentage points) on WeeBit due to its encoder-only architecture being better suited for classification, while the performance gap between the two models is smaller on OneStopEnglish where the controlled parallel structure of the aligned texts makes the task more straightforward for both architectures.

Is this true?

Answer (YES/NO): NO